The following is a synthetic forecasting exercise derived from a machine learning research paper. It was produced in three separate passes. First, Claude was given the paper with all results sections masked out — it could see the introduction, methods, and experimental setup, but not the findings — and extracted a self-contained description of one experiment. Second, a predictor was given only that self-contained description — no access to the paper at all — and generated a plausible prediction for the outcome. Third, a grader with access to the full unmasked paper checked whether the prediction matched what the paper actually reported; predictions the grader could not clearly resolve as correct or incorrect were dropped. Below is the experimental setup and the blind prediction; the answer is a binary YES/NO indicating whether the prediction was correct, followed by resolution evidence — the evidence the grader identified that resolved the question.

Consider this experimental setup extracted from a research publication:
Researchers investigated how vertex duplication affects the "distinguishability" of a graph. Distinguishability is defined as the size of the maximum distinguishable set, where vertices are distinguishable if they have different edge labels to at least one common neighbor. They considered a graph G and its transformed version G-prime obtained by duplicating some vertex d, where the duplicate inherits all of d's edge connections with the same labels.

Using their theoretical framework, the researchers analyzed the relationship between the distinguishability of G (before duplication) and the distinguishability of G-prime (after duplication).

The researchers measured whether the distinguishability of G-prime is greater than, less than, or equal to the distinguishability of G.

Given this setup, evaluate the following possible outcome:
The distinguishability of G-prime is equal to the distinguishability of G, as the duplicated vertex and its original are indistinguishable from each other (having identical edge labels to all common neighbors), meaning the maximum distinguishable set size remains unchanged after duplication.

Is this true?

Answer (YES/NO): NO